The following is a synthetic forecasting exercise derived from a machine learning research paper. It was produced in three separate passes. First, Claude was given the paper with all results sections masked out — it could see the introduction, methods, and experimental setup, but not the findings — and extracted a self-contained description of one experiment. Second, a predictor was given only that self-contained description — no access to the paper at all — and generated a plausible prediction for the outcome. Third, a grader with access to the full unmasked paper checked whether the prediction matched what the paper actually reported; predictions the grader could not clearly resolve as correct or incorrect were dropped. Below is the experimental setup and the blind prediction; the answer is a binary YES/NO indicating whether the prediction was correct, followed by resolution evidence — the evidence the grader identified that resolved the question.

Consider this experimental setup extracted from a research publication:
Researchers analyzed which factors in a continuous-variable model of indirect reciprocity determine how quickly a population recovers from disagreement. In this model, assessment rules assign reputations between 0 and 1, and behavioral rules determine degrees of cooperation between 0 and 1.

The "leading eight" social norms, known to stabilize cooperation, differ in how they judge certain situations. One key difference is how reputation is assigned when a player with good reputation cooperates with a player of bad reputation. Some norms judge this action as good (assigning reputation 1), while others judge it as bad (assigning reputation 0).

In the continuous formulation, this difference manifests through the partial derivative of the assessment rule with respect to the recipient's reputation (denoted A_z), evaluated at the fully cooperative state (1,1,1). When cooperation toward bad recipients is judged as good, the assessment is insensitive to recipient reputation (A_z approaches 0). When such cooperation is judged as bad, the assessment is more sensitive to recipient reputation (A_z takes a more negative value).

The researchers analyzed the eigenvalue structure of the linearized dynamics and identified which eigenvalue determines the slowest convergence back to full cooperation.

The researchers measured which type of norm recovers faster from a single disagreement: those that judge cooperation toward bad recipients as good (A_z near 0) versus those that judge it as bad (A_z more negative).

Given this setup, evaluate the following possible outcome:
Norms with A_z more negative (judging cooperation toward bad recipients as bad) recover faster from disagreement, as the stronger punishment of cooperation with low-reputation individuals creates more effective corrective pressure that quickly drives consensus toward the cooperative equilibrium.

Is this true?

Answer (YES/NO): NO